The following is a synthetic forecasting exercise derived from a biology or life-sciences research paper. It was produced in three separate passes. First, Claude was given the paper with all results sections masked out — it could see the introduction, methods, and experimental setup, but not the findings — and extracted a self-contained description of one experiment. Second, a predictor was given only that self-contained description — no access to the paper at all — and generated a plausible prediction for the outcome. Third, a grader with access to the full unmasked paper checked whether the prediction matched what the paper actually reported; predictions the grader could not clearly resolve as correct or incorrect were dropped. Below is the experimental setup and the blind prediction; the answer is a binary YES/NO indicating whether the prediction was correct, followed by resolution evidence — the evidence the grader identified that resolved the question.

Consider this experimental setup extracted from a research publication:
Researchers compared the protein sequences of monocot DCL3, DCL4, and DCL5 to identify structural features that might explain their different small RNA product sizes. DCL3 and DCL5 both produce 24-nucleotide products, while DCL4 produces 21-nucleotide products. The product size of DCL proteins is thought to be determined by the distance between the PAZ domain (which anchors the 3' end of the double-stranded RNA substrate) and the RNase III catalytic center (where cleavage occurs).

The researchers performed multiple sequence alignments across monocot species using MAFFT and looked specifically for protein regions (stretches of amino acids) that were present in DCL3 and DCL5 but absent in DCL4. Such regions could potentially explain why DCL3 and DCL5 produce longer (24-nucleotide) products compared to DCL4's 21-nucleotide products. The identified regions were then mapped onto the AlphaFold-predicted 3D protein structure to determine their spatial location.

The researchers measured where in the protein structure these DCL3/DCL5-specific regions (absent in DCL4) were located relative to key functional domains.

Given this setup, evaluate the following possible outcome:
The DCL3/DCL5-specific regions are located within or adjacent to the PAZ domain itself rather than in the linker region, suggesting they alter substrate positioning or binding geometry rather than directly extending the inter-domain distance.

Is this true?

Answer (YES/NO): NO